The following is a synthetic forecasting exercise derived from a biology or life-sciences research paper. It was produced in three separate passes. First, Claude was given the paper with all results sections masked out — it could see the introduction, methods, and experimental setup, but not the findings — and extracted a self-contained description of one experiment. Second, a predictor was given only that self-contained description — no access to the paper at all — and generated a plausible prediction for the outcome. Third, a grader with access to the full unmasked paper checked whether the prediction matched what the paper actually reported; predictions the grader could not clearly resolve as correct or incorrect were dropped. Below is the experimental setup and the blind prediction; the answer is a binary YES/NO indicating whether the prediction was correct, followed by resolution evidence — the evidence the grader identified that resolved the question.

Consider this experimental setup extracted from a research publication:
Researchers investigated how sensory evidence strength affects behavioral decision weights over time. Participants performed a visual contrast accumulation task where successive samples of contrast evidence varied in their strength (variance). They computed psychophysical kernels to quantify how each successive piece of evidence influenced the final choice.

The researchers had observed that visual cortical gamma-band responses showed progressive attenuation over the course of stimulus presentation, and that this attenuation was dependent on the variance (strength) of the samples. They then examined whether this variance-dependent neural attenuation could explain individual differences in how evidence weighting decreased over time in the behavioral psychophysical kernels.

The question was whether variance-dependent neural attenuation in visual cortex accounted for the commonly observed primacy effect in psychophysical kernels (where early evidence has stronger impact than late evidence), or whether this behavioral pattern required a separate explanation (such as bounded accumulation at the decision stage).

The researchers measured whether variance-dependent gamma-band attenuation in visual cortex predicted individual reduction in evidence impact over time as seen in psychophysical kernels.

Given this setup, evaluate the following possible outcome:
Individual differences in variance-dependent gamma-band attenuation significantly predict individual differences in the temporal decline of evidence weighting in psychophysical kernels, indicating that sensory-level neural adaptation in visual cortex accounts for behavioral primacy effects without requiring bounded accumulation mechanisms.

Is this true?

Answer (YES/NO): NO